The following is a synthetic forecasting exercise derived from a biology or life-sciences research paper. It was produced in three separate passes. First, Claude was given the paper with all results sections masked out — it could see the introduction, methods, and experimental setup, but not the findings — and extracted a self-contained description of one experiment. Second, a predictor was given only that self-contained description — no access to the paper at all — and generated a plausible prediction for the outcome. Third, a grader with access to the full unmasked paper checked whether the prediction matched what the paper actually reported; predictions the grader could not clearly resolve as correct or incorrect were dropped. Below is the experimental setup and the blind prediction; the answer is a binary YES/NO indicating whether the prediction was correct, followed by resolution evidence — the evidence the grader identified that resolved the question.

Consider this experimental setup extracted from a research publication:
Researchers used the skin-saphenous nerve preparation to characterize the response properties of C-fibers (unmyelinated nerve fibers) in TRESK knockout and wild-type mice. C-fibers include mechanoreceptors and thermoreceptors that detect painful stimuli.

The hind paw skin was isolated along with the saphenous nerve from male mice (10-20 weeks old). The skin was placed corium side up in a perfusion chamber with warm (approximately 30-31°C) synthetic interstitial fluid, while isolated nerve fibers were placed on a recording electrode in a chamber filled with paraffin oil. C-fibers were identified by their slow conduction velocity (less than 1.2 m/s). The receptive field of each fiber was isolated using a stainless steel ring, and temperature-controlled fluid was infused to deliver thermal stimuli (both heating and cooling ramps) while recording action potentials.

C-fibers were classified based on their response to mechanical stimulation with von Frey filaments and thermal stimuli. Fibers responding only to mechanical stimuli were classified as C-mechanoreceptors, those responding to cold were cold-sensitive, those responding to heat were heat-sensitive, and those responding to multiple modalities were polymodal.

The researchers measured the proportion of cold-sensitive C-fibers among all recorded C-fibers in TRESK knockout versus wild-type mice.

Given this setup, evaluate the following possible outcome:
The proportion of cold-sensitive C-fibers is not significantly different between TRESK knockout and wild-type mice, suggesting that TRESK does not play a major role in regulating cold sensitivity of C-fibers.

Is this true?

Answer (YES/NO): NO